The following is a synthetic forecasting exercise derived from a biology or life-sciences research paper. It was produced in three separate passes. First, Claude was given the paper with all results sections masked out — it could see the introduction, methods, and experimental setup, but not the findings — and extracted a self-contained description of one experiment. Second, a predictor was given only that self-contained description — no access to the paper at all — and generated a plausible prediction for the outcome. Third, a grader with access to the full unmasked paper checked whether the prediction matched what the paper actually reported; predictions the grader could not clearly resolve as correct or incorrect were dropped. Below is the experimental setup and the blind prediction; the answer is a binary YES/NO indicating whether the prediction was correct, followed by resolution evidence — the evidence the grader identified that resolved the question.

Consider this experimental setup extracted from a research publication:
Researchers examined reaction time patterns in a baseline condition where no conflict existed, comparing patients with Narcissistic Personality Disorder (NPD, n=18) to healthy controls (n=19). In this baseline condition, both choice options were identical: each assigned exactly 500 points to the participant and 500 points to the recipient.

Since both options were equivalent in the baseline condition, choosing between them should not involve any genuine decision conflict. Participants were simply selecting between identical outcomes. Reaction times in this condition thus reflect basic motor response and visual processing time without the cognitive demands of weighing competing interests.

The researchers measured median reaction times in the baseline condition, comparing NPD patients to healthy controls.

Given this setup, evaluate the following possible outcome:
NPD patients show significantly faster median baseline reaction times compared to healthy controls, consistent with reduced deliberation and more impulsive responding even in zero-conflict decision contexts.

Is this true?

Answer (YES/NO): NO